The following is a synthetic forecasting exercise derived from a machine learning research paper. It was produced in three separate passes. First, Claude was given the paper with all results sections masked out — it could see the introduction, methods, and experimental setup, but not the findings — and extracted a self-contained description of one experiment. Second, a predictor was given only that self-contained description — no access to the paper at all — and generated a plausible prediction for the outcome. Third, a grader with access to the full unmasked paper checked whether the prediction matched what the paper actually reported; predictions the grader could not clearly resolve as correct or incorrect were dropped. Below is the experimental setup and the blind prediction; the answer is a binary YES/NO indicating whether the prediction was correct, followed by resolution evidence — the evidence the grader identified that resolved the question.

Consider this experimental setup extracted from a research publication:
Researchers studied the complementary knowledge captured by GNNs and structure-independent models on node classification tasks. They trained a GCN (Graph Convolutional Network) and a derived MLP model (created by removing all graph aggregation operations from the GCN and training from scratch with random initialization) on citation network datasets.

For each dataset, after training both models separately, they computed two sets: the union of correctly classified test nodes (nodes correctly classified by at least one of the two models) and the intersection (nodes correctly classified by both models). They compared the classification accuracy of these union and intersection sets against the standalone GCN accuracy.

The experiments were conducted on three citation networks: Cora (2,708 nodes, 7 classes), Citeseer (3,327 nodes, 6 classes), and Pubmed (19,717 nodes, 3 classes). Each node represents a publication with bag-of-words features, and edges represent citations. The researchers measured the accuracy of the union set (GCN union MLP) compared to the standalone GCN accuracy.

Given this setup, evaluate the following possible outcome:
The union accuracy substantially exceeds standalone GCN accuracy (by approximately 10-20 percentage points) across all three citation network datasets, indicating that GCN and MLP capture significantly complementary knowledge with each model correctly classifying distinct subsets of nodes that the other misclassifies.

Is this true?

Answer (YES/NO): NO